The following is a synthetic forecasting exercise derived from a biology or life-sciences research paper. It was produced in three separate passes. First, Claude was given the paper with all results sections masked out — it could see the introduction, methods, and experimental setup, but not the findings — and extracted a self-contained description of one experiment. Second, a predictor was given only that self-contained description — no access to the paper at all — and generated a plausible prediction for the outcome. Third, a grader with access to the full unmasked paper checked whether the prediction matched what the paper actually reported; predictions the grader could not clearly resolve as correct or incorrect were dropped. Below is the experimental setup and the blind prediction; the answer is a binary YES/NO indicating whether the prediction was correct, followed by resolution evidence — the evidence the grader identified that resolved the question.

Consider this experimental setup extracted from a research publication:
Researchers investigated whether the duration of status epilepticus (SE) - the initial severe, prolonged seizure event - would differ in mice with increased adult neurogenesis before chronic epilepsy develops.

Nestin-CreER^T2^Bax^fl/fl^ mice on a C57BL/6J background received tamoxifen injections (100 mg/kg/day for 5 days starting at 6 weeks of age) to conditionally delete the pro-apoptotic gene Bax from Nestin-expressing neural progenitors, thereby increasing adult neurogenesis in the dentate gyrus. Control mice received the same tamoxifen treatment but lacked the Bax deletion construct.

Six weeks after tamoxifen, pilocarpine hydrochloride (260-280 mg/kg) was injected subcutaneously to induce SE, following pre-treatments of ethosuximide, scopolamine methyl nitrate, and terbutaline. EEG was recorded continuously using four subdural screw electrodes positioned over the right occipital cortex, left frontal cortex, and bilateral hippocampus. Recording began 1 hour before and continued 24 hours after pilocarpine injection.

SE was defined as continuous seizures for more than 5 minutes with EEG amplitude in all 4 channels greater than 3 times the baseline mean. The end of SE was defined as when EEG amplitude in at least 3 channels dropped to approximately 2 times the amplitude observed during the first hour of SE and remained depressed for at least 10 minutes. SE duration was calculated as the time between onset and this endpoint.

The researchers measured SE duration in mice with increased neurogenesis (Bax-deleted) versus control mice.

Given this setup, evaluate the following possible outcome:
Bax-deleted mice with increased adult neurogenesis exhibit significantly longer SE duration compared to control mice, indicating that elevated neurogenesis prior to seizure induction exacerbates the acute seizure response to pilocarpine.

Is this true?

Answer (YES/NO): NO